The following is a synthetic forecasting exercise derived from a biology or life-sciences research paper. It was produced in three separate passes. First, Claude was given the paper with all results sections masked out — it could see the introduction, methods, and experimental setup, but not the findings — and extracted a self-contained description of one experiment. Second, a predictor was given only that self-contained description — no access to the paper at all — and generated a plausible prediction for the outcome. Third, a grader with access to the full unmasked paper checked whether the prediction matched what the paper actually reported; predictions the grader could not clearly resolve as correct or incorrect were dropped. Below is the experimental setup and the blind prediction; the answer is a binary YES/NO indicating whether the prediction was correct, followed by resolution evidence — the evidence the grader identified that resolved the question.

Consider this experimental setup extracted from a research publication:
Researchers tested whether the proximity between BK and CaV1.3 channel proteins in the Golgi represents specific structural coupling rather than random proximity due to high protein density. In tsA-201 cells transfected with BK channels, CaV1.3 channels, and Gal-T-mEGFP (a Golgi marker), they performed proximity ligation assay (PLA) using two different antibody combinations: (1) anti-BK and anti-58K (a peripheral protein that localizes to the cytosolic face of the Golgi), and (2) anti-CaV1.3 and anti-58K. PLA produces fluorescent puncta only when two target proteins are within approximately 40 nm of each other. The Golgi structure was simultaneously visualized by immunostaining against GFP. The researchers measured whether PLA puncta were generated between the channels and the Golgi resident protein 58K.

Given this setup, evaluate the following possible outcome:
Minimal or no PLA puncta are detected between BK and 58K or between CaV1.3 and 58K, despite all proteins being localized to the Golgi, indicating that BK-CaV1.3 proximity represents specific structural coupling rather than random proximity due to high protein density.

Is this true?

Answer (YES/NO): YES